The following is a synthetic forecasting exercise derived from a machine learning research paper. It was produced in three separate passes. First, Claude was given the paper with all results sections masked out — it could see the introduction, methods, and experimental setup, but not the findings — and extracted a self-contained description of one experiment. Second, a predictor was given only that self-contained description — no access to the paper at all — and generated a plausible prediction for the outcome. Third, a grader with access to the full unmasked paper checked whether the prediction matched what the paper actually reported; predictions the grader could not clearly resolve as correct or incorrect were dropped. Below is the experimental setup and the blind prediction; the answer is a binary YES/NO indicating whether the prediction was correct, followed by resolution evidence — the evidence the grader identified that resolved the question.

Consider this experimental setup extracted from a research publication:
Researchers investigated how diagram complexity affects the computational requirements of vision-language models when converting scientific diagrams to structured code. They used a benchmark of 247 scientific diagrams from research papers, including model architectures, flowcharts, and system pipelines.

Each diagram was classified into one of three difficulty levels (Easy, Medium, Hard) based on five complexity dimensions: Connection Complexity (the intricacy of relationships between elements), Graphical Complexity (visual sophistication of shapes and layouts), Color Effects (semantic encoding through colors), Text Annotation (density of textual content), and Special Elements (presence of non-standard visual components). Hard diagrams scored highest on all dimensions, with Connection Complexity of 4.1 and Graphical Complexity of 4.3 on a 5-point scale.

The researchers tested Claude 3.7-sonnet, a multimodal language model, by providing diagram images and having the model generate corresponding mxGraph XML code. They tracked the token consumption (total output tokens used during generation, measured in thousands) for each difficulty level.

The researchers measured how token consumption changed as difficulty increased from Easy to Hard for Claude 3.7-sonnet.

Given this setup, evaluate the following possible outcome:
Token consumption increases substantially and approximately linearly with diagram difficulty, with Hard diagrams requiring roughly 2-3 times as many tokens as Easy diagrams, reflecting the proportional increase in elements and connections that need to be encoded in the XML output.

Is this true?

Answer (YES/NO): NO